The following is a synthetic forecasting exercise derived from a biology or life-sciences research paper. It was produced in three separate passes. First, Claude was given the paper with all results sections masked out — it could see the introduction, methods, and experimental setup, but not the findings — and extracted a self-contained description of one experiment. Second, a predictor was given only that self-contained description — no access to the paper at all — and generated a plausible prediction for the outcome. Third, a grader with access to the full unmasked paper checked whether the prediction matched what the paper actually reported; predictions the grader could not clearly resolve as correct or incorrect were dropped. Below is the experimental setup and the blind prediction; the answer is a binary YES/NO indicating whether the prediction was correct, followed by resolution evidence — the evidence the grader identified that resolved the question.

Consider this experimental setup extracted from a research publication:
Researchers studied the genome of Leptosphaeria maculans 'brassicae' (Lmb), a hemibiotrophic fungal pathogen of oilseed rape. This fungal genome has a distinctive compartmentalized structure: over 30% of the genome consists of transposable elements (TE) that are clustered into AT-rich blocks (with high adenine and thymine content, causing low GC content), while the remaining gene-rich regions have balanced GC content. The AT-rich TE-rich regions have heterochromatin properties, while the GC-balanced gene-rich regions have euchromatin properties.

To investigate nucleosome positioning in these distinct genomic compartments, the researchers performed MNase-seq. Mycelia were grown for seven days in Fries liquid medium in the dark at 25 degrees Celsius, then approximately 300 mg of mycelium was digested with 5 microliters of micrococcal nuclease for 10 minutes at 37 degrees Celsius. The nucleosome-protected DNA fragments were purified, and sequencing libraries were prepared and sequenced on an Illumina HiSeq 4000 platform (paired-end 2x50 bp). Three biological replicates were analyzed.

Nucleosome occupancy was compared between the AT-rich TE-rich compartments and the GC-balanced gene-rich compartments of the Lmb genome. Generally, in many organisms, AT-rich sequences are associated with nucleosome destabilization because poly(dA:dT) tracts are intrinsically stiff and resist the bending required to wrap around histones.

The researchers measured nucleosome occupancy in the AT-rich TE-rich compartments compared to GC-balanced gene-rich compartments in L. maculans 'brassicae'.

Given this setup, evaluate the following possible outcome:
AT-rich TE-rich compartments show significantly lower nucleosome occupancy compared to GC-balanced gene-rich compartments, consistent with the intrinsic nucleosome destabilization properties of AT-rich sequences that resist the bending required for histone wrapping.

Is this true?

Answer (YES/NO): NO